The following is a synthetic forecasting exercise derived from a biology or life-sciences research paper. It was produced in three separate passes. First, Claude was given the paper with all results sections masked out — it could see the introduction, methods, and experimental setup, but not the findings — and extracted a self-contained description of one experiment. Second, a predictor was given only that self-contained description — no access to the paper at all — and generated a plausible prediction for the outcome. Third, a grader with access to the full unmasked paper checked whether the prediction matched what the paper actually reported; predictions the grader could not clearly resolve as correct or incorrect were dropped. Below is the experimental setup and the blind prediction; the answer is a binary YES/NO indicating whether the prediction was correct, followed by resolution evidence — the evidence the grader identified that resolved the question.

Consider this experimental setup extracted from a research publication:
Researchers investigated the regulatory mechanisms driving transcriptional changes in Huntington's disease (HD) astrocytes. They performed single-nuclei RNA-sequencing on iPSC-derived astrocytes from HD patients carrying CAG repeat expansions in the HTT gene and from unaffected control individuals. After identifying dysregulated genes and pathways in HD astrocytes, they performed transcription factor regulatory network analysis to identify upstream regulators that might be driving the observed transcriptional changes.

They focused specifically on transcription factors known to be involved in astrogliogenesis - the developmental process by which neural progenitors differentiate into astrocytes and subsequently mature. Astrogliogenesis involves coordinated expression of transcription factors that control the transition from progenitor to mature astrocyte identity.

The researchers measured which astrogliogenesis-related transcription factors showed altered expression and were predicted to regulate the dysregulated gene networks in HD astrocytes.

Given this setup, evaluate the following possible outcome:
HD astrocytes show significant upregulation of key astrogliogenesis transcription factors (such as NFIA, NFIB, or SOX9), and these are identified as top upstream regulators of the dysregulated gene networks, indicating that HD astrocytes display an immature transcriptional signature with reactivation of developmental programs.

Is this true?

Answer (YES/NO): NO